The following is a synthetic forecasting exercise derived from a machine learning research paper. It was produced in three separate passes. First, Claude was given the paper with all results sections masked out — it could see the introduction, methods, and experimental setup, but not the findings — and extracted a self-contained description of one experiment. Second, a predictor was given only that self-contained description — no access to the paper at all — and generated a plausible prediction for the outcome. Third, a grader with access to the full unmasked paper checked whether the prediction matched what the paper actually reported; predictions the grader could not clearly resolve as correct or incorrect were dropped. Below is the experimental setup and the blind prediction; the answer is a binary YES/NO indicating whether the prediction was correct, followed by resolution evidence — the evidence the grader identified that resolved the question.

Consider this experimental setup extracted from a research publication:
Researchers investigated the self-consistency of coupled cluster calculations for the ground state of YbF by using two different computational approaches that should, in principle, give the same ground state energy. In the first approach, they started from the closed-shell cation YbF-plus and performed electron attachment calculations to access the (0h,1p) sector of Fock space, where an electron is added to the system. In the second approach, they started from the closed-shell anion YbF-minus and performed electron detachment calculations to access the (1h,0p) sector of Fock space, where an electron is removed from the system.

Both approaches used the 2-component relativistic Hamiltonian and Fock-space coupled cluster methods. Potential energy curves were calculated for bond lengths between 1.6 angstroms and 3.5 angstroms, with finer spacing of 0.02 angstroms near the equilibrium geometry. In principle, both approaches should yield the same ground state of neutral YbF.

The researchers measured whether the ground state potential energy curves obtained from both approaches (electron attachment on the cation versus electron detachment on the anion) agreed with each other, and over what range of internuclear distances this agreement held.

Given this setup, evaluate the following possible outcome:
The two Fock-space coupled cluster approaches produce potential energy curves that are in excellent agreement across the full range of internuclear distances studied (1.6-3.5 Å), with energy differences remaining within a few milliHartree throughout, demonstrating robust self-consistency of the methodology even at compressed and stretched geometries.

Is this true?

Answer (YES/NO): NO